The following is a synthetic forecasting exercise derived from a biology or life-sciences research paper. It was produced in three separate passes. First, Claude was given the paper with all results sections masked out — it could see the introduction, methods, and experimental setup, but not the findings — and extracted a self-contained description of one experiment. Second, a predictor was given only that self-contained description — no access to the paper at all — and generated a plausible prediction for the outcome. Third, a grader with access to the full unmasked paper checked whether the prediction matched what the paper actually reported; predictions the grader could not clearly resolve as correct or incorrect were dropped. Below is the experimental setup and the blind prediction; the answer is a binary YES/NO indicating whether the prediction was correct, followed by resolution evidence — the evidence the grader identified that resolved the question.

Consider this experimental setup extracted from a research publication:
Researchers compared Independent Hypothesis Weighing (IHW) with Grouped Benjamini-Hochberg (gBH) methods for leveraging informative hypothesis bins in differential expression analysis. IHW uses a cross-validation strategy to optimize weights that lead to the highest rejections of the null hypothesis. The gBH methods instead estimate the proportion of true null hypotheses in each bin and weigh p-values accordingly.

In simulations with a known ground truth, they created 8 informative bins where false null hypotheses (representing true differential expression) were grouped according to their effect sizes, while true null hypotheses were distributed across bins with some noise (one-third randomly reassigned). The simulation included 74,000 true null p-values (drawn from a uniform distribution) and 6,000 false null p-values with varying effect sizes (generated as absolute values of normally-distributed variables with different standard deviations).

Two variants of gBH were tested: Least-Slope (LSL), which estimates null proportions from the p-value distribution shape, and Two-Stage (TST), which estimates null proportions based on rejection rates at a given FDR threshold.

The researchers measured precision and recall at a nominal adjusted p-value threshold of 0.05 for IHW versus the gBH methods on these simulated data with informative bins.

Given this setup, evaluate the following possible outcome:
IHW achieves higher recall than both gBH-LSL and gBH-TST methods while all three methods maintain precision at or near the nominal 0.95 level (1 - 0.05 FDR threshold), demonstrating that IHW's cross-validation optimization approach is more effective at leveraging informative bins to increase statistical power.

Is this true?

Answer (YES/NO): NO